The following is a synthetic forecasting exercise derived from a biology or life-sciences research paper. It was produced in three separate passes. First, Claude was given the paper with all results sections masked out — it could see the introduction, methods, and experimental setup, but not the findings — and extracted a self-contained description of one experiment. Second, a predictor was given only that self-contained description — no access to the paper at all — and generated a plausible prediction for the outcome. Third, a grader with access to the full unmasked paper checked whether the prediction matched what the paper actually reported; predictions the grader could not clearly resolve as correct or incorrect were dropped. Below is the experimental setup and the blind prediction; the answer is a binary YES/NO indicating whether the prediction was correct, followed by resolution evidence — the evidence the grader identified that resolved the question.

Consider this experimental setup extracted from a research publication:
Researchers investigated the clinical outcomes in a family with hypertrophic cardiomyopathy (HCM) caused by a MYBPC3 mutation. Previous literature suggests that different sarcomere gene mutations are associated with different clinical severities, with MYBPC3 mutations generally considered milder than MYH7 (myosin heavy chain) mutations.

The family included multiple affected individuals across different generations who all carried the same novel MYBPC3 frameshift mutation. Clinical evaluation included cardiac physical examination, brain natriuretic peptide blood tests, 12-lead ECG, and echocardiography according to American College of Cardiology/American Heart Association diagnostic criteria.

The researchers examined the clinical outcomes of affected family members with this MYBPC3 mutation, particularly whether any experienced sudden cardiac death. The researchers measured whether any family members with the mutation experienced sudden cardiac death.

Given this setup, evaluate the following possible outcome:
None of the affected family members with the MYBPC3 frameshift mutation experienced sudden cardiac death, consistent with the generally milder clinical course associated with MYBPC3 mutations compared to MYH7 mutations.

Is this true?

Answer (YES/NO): NO